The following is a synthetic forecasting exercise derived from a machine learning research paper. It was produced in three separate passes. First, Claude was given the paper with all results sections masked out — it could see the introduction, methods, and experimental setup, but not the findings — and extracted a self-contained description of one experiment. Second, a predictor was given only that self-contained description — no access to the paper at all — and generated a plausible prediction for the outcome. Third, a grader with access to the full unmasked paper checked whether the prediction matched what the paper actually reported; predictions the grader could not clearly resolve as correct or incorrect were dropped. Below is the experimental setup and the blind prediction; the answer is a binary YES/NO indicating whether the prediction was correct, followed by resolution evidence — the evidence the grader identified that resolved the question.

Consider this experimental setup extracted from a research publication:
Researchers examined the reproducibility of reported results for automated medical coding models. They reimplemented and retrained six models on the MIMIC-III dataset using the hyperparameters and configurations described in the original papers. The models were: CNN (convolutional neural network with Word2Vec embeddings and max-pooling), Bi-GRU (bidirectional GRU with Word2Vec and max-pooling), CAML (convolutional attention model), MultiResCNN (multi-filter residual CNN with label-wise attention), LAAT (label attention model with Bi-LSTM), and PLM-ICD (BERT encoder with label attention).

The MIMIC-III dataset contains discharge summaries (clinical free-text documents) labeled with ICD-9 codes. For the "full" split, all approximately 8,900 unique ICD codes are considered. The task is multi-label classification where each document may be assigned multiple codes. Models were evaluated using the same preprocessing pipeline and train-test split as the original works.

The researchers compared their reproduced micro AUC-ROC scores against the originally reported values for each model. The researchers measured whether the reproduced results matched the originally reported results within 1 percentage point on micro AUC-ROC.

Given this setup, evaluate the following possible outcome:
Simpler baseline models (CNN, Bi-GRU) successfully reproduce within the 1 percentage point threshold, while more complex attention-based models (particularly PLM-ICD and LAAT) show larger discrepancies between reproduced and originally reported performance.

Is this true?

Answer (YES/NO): NO